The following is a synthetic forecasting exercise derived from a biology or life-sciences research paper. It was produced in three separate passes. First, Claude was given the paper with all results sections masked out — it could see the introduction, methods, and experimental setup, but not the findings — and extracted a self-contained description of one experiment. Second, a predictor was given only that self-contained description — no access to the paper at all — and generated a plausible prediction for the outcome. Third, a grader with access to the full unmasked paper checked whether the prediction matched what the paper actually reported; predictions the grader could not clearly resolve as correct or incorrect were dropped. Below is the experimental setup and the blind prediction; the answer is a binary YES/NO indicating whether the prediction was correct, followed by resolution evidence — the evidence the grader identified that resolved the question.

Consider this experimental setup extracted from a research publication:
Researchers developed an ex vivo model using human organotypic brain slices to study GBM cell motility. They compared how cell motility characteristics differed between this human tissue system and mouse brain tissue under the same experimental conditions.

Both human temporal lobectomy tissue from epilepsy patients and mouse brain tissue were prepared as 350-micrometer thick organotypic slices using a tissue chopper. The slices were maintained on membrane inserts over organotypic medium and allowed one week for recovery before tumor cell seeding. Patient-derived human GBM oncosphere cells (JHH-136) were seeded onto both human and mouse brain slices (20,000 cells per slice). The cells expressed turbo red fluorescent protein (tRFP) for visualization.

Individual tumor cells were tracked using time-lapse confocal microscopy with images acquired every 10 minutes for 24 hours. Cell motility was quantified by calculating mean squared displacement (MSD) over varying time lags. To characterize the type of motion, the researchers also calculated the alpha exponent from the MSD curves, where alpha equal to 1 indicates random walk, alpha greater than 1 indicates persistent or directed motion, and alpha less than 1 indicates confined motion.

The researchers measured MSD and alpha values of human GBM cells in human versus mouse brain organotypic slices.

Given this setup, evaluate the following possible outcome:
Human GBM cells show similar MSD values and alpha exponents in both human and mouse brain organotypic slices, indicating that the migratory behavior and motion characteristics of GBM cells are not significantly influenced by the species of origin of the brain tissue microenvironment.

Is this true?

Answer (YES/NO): NO